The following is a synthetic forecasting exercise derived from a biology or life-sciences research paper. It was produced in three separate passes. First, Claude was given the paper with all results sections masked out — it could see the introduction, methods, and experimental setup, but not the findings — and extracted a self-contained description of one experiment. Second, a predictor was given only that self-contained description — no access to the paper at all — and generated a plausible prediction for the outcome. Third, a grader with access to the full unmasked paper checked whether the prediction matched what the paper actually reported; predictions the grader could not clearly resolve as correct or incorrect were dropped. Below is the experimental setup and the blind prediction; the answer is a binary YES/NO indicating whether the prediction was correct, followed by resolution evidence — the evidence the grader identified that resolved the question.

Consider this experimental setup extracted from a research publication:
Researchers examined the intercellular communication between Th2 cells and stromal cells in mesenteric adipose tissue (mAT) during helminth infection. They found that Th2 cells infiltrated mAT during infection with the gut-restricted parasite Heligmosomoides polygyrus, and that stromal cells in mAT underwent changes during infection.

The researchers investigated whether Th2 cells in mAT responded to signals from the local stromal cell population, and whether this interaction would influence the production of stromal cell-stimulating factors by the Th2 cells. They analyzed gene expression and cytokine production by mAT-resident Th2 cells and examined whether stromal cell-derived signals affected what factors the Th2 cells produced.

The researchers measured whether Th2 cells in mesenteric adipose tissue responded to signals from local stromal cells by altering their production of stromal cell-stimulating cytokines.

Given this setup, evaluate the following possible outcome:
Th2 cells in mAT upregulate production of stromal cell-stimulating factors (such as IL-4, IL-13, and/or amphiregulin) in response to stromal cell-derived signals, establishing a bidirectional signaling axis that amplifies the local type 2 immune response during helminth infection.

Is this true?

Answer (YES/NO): YES